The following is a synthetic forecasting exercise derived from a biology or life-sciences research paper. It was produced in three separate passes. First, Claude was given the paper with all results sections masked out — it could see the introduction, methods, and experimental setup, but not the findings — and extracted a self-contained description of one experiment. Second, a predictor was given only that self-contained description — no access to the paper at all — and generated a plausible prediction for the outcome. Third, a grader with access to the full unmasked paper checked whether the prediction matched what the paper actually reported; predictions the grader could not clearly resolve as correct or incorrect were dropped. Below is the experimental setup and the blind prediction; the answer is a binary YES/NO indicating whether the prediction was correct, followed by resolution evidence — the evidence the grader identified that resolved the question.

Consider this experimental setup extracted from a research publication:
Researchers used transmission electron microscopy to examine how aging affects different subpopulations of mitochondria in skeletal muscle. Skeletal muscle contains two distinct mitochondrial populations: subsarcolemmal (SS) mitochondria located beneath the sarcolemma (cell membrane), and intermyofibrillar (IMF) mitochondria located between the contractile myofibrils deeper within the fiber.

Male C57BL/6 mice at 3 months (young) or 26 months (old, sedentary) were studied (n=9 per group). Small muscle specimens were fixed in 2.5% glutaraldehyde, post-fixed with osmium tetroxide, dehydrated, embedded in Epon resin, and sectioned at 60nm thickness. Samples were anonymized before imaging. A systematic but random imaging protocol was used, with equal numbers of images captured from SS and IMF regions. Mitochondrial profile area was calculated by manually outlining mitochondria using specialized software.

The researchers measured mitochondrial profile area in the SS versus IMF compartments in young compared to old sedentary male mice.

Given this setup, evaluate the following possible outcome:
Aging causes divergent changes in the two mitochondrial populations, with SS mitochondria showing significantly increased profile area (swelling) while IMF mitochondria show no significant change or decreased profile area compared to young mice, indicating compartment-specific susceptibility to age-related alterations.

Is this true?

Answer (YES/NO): NO